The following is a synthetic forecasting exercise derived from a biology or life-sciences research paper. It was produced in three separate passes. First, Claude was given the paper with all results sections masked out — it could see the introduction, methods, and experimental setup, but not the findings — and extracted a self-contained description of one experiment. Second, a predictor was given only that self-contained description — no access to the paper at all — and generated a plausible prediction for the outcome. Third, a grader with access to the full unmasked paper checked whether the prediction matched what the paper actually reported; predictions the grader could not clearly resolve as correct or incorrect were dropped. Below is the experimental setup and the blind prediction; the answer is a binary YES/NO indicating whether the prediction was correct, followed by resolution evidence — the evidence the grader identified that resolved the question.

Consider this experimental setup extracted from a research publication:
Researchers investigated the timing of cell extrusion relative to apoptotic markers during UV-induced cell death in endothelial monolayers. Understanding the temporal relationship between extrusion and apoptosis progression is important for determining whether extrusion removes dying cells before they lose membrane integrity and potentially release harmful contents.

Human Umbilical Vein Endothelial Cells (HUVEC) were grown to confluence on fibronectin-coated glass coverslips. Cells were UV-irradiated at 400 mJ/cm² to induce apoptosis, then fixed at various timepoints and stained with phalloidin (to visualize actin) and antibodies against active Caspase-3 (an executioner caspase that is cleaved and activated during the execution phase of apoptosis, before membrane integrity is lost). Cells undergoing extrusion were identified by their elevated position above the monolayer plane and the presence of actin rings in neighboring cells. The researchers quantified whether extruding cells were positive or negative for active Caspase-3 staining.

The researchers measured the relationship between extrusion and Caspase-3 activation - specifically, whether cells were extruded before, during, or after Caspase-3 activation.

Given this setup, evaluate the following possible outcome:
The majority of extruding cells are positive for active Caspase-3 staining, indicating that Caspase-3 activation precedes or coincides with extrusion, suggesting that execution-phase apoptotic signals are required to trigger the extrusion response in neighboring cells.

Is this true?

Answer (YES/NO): YES